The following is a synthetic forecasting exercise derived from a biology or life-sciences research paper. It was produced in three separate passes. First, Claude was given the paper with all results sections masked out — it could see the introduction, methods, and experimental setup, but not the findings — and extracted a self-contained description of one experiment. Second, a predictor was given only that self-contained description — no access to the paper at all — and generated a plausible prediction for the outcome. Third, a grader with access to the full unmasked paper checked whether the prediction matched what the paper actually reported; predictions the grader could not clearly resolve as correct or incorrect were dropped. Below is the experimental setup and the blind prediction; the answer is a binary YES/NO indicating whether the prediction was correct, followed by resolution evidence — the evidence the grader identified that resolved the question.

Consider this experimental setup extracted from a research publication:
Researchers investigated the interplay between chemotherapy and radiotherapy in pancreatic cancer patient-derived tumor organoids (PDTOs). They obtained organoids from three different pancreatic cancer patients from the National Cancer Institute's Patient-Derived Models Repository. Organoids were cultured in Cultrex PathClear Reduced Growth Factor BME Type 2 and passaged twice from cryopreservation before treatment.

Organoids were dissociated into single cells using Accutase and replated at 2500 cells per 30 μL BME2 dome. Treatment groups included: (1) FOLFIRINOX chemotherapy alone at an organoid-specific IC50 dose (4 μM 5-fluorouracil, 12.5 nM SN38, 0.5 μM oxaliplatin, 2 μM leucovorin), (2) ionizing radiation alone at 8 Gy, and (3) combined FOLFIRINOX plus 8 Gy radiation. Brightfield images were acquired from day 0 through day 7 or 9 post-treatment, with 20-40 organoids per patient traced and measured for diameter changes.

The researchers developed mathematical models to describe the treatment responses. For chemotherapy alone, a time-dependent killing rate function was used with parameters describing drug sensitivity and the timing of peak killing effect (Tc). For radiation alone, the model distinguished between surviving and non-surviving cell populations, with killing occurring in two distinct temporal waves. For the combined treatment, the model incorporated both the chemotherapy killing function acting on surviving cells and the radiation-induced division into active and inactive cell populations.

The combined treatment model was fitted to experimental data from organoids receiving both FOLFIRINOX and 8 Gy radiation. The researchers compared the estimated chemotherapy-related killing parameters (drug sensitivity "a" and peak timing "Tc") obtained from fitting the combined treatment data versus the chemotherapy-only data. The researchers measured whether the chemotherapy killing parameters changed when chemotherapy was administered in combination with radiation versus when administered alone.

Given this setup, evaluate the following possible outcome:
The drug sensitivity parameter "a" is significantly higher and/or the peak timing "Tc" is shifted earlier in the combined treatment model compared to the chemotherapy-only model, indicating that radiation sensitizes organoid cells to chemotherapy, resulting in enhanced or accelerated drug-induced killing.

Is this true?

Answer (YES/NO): YES